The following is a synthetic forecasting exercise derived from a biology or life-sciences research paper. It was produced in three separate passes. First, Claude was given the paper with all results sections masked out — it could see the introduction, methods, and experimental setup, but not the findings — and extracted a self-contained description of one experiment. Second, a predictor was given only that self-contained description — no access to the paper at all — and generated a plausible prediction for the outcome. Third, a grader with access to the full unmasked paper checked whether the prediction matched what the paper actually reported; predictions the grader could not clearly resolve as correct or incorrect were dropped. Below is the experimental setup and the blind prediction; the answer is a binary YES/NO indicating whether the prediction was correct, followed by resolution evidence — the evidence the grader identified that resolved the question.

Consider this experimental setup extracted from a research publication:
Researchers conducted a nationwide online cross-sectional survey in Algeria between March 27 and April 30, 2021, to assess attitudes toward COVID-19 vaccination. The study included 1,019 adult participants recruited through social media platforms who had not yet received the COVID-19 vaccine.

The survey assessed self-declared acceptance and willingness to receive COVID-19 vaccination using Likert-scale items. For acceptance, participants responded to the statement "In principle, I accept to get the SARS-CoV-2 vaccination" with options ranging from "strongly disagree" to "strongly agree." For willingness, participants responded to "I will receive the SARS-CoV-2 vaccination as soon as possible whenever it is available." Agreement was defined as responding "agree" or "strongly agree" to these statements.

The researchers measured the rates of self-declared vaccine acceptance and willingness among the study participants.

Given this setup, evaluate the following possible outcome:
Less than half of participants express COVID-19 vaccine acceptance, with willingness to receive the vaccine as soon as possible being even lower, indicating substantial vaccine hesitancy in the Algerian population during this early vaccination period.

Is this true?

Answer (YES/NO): YES